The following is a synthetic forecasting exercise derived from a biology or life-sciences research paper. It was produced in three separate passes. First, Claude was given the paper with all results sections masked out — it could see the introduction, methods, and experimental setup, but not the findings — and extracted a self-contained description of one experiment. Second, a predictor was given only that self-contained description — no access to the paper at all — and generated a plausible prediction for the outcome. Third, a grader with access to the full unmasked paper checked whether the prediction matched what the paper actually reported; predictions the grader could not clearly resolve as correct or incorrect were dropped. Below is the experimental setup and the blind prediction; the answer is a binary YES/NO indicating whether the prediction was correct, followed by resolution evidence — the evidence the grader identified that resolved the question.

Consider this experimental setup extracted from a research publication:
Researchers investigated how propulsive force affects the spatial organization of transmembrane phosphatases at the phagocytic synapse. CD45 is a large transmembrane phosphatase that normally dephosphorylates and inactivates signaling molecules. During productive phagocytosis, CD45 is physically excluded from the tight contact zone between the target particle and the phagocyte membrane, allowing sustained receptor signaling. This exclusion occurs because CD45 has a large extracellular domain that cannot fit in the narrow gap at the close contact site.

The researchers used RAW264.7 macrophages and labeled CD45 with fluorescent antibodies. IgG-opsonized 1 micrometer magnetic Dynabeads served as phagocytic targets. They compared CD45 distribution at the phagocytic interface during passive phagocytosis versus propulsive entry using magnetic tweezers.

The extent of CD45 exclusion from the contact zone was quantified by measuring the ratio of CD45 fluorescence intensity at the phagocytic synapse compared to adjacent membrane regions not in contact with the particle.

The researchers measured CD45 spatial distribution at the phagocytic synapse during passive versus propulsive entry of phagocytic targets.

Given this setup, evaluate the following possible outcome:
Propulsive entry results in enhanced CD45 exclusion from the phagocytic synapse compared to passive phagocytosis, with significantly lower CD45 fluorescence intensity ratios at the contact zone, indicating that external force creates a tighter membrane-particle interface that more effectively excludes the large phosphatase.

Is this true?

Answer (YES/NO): NO